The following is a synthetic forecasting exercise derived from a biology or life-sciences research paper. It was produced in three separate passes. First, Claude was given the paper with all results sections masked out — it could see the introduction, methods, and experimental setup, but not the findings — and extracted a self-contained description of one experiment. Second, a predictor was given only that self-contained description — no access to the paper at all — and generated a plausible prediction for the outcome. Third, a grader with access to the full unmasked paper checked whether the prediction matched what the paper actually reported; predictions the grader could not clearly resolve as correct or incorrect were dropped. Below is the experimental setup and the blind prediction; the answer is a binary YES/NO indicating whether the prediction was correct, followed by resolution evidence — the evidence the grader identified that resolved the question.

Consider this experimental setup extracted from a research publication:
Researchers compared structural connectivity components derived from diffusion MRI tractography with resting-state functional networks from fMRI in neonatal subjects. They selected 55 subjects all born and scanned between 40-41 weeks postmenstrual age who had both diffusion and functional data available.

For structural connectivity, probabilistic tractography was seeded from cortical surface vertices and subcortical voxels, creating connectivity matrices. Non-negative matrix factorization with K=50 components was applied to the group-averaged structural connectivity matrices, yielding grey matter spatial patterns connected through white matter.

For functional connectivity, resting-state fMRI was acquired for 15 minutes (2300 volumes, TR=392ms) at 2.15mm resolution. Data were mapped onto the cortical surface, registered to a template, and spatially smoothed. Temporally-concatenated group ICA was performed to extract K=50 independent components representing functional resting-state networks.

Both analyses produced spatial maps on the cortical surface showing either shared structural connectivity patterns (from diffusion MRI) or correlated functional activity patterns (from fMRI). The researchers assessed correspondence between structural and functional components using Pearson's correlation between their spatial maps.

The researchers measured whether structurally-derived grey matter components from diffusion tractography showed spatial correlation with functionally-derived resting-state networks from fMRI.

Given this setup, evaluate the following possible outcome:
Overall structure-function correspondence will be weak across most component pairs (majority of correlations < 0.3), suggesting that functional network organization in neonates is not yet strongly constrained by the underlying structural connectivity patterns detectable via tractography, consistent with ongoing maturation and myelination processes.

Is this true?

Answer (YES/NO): NO